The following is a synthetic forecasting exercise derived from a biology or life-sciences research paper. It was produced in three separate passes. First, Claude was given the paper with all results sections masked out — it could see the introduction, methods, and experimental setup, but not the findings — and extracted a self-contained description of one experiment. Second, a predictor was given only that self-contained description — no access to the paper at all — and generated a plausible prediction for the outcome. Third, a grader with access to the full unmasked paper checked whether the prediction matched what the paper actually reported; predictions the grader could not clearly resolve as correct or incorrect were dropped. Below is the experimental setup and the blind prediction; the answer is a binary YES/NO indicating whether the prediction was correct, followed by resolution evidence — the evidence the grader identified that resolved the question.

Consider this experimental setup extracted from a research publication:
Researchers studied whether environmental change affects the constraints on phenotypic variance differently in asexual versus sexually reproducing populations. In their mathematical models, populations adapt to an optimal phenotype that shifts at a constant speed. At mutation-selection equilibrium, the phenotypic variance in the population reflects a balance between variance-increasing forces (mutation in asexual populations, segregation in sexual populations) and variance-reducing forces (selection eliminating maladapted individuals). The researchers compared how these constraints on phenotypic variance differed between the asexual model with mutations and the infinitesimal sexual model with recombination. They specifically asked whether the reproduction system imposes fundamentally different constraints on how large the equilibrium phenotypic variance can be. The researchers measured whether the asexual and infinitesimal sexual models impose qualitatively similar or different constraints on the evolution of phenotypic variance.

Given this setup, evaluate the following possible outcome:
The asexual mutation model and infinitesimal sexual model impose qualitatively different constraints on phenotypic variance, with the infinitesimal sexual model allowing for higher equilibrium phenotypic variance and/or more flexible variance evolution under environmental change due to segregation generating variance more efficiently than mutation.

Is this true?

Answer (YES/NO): NO